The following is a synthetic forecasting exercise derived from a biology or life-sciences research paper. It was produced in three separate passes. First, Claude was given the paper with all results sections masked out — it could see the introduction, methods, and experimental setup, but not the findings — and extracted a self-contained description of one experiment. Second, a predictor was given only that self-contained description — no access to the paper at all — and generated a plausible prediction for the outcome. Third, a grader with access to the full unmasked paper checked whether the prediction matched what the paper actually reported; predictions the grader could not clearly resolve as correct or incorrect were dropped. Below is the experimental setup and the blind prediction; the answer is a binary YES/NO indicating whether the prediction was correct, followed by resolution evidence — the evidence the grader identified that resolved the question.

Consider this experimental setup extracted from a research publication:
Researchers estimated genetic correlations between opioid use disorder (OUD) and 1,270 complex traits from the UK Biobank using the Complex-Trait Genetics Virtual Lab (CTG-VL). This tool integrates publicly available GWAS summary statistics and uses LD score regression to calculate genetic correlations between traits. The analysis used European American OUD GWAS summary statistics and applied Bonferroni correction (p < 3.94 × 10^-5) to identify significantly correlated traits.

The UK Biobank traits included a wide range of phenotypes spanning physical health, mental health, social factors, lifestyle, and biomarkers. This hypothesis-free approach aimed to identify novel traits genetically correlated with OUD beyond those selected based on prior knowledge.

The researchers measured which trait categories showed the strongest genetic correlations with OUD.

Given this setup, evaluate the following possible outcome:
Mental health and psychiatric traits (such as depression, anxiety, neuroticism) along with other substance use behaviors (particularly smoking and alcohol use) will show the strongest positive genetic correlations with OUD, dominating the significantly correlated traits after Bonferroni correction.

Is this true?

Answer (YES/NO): NO